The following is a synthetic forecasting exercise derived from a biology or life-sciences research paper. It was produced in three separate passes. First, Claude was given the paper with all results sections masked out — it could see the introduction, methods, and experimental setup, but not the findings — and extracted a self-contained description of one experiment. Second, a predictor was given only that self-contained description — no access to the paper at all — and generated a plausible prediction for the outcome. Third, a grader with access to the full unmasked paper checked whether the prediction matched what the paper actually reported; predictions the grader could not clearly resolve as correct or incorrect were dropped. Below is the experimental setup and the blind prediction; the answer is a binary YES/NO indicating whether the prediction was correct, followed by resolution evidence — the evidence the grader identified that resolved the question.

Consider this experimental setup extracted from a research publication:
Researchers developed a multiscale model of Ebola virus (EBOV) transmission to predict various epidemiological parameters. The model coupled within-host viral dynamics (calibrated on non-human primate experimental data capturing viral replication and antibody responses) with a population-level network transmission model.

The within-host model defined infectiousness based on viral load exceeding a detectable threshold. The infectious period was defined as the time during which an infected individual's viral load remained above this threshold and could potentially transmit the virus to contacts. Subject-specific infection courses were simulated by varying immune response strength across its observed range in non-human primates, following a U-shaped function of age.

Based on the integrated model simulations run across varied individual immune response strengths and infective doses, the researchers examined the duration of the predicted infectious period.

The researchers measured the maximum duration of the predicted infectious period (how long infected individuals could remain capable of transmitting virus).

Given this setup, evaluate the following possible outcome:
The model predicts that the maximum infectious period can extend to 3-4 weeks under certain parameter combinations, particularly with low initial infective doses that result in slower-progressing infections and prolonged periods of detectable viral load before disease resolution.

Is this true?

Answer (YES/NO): NO